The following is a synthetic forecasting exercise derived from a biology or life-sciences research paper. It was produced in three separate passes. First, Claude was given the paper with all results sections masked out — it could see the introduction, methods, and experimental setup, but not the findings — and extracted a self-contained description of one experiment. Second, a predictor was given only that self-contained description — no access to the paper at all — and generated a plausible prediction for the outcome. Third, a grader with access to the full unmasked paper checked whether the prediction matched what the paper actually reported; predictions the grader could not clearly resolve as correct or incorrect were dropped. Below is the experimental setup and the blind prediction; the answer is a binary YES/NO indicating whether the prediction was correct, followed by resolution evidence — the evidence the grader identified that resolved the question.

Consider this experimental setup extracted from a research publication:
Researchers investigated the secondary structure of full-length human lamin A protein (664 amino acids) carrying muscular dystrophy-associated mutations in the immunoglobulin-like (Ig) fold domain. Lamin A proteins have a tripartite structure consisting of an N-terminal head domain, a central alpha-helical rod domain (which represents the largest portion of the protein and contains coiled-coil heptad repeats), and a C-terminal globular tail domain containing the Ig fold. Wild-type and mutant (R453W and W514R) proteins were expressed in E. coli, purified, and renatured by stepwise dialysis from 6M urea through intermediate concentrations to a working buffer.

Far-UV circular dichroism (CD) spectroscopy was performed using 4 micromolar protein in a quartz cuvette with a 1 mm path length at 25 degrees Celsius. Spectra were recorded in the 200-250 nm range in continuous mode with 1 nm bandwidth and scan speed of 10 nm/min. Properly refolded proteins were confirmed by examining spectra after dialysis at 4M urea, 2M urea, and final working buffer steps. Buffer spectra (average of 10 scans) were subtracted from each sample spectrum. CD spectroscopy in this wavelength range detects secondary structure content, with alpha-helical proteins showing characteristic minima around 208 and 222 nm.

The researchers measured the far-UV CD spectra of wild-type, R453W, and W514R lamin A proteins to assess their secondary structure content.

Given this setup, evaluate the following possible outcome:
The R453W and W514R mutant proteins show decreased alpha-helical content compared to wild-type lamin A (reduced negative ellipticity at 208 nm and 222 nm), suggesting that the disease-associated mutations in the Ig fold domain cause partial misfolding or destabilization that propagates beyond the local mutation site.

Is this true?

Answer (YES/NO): NO